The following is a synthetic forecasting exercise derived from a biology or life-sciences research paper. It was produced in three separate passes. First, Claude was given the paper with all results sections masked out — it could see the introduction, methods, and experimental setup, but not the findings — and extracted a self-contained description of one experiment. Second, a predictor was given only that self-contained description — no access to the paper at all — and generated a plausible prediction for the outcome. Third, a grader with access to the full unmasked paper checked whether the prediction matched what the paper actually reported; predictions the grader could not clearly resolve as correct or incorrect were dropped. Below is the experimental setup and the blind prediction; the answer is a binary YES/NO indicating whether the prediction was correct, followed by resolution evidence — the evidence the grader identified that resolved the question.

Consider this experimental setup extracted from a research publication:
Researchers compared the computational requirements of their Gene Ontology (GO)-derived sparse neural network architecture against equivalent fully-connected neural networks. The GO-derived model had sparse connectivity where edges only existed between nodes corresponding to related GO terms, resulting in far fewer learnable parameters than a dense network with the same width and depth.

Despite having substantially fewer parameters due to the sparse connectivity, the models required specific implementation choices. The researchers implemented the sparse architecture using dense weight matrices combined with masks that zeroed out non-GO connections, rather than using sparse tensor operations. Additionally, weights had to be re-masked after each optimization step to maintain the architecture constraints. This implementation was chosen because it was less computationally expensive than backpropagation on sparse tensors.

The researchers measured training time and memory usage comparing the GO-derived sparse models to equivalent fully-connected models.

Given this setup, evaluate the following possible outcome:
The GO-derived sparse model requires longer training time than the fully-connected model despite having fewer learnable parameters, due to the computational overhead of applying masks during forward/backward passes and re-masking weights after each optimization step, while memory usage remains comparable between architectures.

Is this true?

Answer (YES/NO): NO